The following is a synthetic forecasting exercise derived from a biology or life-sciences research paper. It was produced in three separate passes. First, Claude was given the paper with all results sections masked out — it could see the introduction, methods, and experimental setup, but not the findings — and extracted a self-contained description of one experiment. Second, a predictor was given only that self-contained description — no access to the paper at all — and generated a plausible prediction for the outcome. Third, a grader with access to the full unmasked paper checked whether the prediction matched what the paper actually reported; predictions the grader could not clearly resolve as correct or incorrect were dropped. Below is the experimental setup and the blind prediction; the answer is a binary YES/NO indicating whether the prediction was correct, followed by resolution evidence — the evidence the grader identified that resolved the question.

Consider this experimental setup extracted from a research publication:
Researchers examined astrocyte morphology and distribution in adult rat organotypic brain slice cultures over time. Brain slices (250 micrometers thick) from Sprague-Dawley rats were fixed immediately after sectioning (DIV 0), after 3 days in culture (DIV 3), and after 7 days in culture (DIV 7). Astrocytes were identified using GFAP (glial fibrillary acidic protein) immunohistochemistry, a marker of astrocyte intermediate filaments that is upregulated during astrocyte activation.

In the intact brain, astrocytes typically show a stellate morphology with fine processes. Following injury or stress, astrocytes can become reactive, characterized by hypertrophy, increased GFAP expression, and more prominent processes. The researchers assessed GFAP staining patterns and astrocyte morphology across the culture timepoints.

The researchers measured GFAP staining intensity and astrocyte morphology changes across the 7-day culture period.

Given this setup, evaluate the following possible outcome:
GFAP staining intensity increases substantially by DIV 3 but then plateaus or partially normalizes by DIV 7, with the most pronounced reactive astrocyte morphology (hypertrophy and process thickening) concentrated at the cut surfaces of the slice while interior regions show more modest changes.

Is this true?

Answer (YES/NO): NO